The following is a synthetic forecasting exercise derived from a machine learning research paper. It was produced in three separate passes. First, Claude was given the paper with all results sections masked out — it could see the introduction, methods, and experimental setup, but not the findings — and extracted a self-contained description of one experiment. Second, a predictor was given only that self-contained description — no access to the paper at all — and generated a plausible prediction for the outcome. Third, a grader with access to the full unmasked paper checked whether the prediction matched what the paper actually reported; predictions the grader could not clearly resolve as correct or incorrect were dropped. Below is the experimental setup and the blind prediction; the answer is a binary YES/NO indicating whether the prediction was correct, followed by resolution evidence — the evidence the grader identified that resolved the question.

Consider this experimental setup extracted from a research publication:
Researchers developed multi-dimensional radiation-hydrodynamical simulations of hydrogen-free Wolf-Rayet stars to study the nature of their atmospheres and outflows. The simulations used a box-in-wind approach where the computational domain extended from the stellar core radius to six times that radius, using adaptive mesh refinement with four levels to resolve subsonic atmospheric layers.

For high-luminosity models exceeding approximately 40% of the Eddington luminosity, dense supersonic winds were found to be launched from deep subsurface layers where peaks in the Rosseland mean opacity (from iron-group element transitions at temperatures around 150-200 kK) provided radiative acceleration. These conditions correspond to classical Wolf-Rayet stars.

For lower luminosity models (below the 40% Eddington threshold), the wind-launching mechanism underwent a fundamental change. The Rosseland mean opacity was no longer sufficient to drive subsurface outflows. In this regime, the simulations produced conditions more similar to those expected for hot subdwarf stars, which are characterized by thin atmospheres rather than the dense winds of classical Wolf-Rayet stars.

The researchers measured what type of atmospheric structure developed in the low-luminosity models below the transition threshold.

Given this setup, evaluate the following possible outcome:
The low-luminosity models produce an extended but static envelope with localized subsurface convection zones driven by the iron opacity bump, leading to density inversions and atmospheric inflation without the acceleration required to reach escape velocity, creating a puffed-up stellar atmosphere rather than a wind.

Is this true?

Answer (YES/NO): NO